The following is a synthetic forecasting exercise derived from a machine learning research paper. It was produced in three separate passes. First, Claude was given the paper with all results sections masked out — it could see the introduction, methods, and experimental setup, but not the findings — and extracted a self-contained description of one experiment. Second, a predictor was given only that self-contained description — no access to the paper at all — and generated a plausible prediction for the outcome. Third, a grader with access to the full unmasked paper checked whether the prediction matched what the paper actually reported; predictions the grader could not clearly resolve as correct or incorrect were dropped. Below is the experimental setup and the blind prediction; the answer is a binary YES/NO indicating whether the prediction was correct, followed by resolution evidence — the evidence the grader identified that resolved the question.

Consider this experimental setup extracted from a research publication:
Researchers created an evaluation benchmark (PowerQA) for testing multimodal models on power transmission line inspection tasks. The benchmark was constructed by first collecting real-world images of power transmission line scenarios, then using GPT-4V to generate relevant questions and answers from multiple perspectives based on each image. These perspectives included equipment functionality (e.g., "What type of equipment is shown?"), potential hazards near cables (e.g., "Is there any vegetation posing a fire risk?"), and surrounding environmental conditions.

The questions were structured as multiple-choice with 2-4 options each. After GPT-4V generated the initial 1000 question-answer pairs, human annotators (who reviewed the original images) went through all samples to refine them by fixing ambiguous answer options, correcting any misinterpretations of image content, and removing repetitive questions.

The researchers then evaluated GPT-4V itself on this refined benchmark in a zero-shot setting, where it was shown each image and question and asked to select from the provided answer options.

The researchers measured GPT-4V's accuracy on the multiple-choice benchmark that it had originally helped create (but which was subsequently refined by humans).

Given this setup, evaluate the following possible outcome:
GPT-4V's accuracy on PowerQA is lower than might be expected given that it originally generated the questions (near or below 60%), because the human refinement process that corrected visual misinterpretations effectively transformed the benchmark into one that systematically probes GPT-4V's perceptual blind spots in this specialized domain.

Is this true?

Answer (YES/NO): NO